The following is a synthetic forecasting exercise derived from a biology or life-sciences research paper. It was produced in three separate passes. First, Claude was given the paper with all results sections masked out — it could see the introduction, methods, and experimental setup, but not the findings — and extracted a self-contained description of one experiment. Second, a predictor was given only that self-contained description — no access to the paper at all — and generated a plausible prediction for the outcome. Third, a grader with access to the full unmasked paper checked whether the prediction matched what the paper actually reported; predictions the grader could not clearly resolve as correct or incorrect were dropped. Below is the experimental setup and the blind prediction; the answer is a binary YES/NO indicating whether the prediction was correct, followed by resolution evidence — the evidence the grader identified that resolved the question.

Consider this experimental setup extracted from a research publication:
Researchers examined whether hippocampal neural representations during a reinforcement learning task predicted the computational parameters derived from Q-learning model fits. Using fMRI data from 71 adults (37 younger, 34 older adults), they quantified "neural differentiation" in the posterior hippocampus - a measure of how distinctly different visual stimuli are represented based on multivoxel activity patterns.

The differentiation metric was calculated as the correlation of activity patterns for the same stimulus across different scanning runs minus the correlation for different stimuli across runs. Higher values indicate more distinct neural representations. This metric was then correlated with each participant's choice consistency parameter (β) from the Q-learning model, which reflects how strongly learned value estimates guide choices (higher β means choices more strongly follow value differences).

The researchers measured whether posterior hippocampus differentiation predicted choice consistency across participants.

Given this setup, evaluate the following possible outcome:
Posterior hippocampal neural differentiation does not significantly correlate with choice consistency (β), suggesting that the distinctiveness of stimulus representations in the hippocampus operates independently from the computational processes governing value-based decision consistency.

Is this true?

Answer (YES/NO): NO